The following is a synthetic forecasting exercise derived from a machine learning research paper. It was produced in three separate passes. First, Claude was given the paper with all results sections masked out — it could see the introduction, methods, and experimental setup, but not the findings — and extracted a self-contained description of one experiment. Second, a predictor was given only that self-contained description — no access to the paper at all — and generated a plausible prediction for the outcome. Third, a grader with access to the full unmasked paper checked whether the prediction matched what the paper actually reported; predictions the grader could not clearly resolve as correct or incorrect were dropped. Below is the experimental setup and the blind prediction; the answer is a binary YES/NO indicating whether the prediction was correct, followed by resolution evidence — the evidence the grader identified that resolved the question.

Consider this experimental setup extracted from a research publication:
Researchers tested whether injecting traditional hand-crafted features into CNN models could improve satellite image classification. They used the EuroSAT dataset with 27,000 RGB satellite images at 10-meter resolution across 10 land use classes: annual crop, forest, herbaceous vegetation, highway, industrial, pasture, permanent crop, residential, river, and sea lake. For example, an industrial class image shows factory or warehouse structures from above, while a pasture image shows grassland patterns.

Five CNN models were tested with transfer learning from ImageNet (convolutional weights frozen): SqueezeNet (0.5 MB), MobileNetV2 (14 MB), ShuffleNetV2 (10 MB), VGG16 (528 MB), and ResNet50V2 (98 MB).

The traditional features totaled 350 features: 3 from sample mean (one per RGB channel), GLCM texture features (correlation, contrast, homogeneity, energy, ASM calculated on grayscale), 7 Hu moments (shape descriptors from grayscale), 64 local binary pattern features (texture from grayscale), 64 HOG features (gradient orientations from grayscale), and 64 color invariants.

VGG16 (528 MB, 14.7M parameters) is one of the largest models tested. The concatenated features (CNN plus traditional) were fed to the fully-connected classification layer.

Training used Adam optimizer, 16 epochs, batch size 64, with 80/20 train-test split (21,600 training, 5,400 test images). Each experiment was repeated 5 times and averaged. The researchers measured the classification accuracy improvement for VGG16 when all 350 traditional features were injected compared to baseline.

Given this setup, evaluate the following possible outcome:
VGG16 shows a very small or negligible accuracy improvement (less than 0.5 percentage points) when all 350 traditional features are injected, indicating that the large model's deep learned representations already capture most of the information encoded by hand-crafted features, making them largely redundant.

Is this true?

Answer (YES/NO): YES